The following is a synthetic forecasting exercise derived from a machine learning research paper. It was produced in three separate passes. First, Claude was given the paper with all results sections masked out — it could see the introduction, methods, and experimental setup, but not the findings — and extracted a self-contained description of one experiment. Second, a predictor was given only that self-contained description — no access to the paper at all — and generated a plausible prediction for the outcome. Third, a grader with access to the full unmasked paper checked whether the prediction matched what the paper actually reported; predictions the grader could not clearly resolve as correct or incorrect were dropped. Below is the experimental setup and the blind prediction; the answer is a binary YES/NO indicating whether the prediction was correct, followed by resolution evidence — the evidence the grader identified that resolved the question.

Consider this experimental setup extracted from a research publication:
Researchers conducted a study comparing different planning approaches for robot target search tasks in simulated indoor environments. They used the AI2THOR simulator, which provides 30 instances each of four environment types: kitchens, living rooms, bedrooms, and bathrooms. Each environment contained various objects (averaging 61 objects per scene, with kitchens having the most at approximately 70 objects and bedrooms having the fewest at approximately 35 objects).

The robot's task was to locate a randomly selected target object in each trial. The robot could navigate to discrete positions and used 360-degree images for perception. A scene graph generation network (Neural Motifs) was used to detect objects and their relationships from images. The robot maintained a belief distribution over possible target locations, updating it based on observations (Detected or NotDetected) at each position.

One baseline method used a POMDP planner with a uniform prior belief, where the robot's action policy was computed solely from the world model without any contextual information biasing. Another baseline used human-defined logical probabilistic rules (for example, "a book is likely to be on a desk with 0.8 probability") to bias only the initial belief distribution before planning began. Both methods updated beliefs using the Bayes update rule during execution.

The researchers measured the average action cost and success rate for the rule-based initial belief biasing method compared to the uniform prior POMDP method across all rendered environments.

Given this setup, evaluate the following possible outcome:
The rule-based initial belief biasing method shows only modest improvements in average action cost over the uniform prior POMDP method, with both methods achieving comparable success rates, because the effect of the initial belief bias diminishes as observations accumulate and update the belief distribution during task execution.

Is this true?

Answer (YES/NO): NO